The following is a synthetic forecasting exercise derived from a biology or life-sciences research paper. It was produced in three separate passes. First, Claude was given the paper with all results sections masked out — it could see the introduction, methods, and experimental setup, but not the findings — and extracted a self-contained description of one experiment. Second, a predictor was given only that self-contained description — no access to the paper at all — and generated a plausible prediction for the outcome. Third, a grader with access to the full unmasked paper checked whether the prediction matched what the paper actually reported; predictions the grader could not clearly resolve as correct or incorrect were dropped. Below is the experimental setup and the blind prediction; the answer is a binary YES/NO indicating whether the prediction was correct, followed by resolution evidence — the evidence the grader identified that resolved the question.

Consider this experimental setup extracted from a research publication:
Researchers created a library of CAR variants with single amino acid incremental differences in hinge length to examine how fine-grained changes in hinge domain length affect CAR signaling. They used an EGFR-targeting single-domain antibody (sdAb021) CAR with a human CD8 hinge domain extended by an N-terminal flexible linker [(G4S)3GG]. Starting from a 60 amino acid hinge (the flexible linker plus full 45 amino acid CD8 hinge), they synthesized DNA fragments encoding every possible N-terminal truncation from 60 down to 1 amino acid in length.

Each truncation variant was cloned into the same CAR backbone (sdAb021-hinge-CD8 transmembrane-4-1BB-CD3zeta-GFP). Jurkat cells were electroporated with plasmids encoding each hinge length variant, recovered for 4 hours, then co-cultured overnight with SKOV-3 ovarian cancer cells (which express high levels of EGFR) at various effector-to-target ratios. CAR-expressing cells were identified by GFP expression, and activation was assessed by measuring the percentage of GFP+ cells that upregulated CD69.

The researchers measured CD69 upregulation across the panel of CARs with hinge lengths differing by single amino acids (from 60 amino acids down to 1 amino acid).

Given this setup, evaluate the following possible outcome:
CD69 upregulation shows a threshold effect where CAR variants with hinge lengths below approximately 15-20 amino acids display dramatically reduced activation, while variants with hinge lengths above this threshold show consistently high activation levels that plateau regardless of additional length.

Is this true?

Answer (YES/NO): NO